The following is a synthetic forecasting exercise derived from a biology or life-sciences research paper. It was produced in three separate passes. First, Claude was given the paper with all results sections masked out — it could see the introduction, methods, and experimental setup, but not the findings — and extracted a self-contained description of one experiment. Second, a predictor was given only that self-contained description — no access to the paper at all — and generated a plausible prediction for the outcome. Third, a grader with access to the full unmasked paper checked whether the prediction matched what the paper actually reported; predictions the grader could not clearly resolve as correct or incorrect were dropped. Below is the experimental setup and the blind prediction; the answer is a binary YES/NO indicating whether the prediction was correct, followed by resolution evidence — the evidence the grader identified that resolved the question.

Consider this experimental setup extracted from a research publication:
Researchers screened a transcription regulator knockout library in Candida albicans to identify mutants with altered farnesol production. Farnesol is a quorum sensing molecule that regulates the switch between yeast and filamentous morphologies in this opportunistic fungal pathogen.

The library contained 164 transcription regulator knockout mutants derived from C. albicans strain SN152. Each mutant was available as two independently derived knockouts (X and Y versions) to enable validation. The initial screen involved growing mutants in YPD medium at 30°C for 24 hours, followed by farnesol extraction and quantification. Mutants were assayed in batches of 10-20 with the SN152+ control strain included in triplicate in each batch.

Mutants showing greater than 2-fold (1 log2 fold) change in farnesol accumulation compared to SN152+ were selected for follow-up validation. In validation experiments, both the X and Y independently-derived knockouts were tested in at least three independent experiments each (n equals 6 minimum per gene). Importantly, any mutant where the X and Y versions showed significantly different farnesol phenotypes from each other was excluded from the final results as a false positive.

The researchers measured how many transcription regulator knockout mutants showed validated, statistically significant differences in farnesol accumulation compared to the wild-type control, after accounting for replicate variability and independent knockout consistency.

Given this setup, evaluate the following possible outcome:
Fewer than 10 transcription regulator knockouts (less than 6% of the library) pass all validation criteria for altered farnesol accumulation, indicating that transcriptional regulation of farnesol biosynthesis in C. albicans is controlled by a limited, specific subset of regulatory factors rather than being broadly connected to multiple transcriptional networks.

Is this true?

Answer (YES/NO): NO